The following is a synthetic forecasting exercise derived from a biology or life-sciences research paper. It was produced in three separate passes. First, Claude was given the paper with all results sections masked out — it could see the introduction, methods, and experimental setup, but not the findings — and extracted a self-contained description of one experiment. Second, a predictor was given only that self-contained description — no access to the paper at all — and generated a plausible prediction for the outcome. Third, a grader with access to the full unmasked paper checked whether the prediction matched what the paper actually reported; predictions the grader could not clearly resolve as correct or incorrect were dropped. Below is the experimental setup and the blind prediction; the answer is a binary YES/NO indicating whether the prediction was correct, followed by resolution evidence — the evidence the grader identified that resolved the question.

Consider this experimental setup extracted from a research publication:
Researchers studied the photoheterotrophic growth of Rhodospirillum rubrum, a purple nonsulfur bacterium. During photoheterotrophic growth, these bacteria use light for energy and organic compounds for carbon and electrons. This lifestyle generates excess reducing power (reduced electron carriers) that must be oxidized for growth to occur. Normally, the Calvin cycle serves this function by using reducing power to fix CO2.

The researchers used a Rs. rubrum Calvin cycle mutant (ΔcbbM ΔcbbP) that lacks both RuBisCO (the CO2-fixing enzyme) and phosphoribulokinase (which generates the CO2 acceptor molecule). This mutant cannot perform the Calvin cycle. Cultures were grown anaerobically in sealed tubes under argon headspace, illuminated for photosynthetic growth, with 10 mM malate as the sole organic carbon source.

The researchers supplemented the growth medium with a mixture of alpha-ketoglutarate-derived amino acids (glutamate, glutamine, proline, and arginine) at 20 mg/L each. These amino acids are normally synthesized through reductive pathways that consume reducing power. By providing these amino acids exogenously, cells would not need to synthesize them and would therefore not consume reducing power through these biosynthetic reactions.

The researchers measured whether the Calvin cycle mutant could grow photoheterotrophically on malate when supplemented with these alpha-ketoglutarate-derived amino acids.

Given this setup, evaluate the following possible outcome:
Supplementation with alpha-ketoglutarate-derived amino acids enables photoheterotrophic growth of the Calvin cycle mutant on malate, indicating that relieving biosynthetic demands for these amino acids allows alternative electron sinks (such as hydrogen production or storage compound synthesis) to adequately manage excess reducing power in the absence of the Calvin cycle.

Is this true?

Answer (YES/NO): NO